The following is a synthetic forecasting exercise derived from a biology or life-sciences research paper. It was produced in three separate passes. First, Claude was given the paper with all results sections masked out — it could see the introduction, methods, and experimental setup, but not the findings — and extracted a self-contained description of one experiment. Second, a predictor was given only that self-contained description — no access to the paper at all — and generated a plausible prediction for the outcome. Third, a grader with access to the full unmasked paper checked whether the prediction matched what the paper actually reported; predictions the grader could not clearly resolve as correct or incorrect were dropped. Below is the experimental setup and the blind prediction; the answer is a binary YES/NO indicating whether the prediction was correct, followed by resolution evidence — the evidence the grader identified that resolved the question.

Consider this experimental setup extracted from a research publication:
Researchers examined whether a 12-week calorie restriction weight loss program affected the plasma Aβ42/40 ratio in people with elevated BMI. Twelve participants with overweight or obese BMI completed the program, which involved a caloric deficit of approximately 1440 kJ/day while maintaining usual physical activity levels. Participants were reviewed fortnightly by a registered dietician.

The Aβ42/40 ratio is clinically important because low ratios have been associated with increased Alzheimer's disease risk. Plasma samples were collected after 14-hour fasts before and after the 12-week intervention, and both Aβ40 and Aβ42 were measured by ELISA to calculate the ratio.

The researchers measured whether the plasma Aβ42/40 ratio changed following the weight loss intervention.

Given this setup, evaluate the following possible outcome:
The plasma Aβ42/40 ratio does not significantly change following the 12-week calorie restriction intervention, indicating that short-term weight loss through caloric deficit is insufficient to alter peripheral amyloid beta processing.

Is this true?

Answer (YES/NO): NO